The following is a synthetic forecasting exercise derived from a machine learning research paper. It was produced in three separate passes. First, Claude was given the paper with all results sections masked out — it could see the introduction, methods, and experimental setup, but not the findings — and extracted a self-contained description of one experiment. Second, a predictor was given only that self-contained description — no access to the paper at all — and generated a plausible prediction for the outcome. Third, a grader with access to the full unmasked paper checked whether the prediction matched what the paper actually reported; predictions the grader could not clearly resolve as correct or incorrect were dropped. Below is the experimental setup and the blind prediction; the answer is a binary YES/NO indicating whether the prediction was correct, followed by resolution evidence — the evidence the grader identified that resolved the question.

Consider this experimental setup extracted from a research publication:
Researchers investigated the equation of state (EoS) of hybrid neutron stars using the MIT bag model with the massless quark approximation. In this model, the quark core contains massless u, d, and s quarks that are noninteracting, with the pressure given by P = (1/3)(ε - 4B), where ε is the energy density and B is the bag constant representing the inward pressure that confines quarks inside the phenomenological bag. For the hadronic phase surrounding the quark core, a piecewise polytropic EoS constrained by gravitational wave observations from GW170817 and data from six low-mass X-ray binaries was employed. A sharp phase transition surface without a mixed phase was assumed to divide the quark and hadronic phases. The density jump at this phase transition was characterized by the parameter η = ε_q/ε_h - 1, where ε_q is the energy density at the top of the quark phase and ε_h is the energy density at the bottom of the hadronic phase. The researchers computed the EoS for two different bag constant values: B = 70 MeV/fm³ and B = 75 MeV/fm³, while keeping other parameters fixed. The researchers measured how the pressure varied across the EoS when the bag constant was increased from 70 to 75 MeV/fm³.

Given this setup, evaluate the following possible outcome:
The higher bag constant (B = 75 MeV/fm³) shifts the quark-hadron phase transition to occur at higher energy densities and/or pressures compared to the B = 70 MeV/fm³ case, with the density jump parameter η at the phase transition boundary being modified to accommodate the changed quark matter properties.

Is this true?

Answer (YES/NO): NO